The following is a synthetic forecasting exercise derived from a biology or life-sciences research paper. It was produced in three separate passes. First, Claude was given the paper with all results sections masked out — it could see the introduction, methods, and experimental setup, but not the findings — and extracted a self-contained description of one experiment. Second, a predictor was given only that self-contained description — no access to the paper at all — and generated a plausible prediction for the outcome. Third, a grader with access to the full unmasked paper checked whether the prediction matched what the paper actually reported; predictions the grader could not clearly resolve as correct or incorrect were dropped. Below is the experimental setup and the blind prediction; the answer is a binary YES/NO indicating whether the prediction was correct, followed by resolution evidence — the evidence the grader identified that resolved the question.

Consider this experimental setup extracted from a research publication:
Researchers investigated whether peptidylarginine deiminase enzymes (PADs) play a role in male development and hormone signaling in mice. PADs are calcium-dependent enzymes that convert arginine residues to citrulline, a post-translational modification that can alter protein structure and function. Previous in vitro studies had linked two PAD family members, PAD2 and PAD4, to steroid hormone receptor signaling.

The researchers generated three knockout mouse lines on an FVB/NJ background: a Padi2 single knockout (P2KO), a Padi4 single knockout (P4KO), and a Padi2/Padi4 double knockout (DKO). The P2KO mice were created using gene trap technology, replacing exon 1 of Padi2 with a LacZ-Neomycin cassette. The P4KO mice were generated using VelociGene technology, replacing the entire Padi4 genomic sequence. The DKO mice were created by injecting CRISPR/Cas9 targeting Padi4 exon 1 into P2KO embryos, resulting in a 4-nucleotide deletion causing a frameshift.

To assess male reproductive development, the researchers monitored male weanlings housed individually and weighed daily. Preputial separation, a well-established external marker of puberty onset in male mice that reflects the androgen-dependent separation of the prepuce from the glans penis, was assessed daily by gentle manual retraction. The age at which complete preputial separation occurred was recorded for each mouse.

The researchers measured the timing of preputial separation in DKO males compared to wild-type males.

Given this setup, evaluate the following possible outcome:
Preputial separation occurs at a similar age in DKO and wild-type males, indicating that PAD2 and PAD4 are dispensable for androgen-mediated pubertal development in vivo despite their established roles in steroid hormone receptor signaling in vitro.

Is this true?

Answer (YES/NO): NO